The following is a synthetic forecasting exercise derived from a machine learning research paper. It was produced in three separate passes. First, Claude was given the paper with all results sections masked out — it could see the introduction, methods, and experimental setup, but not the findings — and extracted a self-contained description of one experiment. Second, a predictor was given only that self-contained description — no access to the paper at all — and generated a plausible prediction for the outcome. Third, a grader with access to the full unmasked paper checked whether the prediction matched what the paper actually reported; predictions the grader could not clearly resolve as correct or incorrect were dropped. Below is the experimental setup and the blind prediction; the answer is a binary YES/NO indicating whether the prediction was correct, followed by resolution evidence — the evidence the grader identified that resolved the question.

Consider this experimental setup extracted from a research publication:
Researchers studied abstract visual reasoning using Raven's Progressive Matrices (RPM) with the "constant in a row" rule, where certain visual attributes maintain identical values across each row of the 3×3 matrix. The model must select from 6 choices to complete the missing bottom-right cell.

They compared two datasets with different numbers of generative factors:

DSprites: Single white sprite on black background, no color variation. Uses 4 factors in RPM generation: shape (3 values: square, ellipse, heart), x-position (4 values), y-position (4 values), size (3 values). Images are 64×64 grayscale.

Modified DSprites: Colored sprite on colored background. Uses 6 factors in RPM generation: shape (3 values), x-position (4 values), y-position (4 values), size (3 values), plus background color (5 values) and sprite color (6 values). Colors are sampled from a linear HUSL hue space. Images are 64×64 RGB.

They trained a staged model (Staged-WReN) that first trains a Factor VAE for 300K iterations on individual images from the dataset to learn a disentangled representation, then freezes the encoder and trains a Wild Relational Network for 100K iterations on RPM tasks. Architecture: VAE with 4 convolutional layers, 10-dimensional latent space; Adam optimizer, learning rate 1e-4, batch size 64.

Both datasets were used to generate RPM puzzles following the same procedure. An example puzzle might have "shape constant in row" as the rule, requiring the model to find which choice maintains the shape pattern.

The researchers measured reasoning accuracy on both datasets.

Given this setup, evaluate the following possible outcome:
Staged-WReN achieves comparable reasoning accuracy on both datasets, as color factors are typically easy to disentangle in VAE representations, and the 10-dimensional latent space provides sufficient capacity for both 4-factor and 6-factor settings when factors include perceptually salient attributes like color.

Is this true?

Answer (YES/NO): NO